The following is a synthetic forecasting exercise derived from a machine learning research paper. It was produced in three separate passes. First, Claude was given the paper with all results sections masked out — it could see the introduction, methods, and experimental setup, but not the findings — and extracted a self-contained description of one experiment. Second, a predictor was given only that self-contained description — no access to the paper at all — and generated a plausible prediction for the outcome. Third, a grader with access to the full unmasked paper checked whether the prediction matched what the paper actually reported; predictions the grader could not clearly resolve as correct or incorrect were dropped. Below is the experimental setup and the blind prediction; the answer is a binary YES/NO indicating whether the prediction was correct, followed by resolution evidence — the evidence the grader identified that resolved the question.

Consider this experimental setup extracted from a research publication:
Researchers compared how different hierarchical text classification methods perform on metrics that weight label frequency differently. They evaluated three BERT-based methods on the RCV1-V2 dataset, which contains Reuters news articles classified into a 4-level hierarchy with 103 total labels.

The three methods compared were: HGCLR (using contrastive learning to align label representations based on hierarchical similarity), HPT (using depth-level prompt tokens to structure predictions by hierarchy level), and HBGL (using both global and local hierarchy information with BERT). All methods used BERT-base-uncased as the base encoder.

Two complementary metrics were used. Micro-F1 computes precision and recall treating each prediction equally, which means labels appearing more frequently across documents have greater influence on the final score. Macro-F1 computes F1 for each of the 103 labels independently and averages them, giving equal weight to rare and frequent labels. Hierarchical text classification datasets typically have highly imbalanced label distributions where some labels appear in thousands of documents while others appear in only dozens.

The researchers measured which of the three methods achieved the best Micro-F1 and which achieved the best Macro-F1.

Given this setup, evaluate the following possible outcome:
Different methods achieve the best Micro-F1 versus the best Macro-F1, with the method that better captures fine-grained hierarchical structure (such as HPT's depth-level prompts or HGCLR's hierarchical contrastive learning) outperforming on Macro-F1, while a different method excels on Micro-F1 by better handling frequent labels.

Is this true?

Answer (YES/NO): NO